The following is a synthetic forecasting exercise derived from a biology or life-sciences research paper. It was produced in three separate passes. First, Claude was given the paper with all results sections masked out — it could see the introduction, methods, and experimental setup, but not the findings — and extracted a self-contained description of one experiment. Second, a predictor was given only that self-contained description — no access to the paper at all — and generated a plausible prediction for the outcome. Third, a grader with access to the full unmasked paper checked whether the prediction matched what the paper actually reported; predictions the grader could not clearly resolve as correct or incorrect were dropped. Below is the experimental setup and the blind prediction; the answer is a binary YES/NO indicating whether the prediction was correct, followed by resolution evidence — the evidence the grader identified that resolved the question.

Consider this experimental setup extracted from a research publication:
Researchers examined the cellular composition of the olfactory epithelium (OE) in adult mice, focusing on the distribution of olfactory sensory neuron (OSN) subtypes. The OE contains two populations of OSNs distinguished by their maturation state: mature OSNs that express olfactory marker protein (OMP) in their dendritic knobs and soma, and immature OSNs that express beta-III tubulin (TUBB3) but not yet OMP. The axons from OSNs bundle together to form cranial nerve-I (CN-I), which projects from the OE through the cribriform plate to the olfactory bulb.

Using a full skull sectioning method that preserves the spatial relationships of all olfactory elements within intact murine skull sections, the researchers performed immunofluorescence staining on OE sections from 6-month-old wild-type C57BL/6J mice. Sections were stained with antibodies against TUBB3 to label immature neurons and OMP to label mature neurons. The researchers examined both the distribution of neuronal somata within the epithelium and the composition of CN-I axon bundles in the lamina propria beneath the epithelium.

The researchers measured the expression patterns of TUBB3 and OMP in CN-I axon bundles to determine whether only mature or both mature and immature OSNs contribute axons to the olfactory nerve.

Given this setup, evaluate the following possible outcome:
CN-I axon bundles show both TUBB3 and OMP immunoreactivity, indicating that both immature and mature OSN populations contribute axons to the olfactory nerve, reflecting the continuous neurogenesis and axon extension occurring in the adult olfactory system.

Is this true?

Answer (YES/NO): YES